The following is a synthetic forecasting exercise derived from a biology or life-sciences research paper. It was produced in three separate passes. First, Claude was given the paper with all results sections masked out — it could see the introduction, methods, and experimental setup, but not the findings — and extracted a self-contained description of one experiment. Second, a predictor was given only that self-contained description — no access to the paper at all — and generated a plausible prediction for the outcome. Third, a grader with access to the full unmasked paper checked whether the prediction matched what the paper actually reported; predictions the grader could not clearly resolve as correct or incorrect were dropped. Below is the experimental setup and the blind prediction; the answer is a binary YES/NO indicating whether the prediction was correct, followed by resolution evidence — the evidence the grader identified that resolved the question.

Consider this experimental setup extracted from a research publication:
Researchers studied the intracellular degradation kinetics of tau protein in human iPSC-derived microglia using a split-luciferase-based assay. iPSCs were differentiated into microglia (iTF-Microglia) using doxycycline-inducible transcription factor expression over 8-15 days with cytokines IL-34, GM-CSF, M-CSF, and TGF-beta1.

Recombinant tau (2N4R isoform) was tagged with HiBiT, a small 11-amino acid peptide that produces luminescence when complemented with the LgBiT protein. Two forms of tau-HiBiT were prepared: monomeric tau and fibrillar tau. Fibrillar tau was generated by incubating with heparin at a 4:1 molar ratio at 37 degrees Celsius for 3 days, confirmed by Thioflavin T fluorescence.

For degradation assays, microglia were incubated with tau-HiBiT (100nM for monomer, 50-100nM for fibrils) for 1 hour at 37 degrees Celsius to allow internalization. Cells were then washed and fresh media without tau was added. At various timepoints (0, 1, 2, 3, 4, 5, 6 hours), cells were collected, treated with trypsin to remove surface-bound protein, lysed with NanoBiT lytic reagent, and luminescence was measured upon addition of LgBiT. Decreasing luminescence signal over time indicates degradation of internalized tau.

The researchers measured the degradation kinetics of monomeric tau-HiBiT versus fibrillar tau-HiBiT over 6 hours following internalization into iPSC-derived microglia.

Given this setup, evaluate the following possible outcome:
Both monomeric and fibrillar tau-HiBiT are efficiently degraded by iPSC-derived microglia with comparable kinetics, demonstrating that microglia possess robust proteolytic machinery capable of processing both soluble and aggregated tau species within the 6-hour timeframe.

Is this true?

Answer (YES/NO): NO